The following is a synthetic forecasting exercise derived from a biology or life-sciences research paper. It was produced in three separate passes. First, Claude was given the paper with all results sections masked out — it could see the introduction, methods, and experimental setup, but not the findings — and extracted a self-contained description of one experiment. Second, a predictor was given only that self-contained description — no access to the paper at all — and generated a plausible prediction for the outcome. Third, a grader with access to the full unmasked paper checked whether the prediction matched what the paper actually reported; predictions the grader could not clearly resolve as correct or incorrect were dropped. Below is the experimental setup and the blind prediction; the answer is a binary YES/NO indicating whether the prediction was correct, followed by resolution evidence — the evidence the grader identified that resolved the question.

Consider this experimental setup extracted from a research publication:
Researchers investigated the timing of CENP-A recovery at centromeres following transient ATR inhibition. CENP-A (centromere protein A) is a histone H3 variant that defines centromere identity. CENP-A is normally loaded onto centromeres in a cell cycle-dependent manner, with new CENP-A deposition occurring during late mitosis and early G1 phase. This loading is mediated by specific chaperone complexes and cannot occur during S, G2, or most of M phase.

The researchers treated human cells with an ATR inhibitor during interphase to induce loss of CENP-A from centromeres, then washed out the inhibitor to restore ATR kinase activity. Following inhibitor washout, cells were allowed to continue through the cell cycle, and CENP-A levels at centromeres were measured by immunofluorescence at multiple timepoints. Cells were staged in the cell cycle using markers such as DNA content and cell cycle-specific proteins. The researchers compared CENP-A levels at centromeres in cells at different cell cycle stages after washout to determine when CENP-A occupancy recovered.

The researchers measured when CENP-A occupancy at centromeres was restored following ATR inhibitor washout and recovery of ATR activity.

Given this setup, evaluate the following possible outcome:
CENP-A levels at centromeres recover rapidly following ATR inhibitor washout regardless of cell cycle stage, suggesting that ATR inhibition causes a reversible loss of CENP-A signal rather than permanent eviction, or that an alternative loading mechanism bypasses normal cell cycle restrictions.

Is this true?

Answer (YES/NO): NO